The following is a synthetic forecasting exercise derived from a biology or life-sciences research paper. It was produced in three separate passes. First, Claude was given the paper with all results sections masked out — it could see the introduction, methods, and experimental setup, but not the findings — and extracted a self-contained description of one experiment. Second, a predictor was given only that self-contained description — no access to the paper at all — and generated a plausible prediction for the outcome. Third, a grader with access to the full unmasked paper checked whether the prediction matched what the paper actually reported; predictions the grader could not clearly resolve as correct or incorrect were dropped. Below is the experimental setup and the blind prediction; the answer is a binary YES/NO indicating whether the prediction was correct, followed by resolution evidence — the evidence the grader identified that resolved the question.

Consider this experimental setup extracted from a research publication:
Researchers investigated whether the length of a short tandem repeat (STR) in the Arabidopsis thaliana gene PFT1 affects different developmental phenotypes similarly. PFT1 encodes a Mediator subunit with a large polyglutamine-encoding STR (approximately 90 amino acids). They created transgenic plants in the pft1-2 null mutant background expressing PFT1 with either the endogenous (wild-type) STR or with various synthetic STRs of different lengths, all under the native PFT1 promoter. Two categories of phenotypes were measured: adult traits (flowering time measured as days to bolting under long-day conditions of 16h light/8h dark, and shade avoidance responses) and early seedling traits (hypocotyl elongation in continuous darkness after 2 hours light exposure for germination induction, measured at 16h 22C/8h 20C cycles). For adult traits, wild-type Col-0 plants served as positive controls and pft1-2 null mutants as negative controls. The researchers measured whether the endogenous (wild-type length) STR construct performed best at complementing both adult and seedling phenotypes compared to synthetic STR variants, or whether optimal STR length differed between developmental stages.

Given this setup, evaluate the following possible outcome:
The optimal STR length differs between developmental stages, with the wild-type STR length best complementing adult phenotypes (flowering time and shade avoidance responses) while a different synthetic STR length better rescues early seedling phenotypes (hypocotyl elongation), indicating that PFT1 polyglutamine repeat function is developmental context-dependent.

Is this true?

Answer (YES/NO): NO